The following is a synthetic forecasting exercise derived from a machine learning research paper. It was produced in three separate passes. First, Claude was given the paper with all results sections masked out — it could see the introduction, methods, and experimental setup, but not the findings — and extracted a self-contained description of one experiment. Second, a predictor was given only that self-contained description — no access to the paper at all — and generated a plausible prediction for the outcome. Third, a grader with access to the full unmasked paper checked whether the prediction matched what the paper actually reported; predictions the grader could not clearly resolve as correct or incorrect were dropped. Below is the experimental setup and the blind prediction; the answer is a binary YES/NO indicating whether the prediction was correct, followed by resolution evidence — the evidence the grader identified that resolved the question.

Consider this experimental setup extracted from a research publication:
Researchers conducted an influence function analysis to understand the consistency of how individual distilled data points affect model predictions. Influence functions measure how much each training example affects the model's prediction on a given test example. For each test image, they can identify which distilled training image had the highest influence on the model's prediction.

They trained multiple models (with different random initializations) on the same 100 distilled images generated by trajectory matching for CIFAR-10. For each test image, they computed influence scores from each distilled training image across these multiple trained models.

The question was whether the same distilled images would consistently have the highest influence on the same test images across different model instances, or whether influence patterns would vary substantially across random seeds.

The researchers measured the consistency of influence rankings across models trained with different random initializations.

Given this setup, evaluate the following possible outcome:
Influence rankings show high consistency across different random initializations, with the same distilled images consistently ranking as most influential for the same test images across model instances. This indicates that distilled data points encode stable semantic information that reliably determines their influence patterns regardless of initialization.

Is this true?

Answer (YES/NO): YES